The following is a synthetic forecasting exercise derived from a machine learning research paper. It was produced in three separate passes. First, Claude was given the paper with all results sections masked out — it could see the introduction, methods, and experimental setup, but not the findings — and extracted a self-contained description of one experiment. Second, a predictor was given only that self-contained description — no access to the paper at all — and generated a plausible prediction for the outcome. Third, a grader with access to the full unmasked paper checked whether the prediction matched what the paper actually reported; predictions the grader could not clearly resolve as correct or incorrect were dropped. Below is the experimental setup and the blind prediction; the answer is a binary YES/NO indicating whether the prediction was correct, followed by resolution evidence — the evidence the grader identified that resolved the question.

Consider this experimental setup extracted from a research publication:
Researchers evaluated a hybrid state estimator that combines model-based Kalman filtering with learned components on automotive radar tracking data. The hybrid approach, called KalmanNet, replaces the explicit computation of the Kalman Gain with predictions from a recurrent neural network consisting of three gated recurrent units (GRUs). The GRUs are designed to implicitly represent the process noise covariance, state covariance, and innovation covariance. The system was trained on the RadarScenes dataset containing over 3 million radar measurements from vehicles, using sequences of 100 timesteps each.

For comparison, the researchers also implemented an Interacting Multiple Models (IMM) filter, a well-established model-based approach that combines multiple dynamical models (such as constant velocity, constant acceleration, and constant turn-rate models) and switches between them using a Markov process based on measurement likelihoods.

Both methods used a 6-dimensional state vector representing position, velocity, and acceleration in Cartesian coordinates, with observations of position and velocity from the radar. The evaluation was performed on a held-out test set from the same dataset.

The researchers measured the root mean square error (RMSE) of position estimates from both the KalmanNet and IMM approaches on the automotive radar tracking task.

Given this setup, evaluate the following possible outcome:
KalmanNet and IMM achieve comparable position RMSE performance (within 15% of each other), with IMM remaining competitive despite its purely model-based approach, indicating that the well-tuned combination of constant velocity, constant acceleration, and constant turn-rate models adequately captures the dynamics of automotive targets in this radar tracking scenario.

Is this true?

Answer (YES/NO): NO